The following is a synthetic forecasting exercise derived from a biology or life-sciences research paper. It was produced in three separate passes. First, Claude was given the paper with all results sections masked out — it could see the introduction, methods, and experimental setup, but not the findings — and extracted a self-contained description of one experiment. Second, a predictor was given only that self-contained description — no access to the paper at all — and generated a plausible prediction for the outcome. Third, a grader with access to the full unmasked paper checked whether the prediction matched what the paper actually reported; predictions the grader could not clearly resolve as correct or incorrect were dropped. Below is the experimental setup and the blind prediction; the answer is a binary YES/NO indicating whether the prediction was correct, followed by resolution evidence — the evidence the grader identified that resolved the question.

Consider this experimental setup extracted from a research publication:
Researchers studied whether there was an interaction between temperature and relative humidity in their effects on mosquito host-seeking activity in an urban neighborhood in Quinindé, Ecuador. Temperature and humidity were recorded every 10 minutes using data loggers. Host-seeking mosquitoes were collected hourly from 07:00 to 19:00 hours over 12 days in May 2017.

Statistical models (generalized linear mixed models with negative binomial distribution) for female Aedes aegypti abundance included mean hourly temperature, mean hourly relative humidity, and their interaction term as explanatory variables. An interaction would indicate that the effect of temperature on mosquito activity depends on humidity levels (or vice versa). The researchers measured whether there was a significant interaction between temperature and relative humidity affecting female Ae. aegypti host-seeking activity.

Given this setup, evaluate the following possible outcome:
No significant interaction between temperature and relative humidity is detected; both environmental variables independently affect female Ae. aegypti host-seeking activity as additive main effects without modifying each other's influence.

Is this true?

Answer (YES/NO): NO